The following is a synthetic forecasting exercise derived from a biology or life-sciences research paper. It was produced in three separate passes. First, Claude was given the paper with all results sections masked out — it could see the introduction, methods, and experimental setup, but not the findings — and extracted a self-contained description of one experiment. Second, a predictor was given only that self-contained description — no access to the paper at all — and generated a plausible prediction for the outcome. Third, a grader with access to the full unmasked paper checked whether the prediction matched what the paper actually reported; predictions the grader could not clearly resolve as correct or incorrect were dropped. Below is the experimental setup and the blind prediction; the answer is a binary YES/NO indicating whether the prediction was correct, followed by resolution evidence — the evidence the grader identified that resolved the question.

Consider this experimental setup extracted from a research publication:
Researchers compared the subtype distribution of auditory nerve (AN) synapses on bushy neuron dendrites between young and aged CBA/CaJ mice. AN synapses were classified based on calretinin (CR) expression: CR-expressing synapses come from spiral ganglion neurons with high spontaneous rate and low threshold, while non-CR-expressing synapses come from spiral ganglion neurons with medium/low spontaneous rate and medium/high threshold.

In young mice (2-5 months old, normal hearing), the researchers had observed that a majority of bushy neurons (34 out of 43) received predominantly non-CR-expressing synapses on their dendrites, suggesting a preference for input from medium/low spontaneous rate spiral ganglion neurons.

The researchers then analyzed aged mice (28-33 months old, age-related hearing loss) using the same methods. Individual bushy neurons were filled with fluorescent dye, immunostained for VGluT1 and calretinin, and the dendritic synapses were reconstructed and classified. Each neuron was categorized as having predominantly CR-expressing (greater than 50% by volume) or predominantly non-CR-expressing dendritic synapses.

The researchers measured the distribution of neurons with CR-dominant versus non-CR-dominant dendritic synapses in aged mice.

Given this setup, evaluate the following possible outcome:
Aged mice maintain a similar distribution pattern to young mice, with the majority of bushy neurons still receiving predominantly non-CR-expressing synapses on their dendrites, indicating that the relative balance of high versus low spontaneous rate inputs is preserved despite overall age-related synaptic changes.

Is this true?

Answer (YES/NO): NO